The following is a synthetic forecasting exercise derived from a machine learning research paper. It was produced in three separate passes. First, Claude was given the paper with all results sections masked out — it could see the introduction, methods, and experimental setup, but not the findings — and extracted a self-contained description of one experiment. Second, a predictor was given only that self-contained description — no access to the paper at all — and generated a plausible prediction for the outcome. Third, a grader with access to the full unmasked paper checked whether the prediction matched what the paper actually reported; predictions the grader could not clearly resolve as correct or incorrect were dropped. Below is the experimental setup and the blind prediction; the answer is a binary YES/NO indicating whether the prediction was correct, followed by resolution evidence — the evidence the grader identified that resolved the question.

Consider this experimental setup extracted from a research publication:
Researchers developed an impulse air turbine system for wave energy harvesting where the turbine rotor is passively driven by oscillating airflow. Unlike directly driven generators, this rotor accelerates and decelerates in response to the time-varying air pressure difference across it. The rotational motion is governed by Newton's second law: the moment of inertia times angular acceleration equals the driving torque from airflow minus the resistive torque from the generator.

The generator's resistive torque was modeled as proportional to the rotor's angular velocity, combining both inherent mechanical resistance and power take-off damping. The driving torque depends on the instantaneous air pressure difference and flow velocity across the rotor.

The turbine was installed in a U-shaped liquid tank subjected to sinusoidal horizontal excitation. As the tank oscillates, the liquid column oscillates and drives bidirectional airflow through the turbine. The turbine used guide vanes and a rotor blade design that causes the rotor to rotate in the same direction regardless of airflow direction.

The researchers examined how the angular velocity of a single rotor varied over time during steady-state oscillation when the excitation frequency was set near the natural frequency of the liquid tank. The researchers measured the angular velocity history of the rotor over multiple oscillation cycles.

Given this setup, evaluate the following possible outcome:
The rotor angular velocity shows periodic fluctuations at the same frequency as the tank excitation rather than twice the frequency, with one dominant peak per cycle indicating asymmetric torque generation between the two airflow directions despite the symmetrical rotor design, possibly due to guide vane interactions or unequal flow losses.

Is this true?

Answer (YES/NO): NO